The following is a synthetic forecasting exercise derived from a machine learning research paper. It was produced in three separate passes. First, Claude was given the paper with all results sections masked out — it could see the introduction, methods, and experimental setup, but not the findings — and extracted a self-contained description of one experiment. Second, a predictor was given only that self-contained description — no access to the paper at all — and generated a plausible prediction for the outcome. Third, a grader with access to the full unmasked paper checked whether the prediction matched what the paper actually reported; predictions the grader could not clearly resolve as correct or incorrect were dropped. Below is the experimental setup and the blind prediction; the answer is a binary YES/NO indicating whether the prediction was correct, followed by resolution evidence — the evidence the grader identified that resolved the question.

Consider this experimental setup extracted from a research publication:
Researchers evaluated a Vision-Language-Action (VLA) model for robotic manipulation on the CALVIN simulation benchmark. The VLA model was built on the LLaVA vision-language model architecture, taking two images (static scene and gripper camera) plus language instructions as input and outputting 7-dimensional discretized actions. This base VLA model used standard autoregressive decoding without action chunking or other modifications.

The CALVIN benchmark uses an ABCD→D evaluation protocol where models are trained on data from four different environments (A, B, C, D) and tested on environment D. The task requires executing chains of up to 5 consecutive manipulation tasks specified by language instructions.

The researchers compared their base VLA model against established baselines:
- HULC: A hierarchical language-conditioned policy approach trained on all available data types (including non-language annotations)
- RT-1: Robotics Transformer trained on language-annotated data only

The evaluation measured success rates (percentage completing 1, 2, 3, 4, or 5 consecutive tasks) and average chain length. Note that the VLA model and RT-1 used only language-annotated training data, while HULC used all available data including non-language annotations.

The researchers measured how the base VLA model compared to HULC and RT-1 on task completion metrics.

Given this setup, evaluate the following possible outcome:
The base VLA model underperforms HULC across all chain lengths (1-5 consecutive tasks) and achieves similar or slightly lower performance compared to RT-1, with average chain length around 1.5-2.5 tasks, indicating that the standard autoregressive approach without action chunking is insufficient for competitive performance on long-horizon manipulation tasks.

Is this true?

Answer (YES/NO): NO